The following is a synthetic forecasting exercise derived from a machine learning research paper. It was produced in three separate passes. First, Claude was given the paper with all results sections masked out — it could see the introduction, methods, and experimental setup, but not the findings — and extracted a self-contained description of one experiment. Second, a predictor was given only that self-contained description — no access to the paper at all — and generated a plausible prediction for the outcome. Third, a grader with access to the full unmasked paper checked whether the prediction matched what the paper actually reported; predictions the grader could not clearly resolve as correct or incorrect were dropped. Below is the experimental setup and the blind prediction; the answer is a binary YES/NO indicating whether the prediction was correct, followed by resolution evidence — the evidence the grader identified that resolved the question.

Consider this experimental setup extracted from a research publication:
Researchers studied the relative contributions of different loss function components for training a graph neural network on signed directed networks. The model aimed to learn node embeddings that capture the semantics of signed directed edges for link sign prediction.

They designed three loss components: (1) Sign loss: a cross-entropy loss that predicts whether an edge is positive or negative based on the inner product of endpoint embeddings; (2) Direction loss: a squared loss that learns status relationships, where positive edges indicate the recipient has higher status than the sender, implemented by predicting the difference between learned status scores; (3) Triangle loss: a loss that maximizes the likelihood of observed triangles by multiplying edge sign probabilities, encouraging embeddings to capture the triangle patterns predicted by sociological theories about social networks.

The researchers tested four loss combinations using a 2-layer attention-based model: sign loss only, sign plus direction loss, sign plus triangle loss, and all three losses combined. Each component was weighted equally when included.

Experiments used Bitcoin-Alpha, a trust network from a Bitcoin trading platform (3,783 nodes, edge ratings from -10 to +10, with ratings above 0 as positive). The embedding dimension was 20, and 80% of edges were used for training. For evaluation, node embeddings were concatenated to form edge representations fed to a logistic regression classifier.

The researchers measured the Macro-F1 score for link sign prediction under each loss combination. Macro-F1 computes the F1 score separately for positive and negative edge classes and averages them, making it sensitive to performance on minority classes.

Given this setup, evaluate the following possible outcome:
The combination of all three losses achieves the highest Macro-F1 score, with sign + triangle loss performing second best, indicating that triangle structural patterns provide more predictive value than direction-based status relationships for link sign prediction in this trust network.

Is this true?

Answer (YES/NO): NO